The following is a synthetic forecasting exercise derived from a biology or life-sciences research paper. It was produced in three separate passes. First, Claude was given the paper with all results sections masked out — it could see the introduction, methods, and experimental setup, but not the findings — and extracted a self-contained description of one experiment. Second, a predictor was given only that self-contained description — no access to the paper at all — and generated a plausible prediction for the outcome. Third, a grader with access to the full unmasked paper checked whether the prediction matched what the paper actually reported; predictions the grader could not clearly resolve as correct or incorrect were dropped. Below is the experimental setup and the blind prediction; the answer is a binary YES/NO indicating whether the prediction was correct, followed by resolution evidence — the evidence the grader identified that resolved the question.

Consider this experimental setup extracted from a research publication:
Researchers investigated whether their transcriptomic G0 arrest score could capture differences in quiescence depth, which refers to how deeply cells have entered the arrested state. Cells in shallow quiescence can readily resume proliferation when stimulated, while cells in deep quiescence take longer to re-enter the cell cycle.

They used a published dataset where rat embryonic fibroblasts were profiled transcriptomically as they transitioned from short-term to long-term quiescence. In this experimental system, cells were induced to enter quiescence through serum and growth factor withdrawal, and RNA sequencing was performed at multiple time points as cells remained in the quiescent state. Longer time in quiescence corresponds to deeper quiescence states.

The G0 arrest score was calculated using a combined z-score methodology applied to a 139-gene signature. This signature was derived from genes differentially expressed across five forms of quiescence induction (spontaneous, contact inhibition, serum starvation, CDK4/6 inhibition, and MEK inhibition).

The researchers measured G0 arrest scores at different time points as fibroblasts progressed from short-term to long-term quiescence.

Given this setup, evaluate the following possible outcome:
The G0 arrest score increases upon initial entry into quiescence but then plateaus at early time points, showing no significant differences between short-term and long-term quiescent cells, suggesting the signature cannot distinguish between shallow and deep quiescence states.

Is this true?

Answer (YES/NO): NO